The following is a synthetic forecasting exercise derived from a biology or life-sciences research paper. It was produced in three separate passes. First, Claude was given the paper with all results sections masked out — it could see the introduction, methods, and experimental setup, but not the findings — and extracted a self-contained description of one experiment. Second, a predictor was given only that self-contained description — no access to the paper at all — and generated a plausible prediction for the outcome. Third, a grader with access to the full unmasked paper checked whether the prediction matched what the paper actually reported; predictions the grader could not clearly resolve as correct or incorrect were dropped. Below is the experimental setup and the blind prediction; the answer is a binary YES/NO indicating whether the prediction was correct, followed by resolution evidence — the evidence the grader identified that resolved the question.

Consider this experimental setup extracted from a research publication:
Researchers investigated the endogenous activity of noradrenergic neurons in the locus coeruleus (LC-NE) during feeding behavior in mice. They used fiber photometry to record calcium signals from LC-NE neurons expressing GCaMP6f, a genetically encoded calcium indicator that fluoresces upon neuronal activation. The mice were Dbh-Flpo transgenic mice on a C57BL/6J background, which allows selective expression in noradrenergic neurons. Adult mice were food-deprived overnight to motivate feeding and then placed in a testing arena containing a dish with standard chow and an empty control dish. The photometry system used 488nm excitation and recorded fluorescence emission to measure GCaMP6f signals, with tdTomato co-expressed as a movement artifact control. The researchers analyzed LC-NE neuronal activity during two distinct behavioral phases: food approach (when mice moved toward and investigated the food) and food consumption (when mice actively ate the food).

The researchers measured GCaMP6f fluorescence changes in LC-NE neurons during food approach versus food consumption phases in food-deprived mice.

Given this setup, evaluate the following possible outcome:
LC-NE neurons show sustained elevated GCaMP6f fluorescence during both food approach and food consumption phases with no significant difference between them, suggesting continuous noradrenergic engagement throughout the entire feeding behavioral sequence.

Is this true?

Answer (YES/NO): NO